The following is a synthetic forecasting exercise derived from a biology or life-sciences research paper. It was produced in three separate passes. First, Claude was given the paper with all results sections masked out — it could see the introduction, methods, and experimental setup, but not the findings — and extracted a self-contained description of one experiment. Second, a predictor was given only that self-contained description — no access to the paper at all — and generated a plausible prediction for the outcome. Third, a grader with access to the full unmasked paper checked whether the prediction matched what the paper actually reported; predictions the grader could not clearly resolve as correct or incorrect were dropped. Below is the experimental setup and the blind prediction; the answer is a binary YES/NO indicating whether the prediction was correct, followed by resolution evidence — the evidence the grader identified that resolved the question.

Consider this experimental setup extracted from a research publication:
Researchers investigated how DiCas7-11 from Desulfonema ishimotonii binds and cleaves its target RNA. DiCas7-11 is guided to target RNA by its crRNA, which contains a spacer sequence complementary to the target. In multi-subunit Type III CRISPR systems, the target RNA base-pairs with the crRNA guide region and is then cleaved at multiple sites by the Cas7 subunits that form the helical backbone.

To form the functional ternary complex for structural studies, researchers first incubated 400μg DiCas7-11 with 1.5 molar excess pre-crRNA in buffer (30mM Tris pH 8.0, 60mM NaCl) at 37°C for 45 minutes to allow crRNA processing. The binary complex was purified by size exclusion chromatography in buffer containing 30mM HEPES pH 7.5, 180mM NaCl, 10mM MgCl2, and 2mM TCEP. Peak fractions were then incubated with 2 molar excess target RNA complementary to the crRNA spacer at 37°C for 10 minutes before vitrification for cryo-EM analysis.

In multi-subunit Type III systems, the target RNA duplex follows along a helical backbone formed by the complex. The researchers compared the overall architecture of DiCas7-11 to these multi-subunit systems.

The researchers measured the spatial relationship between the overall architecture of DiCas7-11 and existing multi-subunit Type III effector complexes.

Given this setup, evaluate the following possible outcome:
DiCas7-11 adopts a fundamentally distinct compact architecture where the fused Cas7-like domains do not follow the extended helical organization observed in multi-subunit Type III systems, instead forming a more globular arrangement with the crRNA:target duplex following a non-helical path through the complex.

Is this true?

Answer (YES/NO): NO